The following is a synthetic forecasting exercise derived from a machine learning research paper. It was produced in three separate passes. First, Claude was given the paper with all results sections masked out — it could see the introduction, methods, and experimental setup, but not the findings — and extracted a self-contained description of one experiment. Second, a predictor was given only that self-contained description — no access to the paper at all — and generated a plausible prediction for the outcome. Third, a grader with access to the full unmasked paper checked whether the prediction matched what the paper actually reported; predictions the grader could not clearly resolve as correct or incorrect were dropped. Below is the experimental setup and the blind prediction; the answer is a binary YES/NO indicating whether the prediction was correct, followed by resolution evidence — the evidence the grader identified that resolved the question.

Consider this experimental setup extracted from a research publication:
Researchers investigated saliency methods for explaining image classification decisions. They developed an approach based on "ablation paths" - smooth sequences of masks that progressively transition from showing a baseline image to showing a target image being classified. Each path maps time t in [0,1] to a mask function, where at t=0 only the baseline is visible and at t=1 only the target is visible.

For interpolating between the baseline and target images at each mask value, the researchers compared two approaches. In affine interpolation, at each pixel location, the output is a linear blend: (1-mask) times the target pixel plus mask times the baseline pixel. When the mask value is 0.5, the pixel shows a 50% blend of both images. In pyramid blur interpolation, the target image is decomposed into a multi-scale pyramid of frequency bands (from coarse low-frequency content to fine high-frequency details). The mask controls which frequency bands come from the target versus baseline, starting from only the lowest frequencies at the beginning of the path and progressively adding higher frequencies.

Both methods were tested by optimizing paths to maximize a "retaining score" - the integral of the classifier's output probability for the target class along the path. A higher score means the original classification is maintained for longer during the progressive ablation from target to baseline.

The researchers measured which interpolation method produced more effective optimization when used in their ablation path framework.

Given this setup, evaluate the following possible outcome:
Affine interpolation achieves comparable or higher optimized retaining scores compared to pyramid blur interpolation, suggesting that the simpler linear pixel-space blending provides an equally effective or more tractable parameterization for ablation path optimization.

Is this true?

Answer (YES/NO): YES